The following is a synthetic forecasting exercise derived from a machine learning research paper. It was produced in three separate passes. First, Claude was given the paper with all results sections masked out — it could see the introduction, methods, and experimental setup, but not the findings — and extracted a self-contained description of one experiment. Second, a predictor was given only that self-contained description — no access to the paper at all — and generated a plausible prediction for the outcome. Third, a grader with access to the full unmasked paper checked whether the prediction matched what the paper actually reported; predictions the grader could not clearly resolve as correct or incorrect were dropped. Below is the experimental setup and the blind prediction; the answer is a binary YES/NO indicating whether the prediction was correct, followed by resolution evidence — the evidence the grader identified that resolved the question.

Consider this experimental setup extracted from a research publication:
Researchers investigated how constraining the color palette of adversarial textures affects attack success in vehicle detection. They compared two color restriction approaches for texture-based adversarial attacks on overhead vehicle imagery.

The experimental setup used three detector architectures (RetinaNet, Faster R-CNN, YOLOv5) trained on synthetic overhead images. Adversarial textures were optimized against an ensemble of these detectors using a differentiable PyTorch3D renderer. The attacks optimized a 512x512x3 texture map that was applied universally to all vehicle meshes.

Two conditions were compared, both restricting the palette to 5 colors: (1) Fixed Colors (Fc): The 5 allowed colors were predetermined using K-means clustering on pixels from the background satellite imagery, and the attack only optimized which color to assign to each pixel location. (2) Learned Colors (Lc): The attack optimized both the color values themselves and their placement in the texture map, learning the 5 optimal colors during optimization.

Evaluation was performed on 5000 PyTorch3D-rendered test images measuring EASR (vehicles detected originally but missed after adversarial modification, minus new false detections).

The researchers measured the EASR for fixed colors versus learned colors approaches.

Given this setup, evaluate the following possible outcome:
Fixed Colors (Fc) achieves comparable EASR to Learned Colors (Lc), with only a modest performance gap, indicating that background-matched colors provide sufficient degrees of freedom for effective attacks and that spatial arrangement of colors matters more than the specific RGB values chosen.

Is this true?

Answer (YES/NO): NO